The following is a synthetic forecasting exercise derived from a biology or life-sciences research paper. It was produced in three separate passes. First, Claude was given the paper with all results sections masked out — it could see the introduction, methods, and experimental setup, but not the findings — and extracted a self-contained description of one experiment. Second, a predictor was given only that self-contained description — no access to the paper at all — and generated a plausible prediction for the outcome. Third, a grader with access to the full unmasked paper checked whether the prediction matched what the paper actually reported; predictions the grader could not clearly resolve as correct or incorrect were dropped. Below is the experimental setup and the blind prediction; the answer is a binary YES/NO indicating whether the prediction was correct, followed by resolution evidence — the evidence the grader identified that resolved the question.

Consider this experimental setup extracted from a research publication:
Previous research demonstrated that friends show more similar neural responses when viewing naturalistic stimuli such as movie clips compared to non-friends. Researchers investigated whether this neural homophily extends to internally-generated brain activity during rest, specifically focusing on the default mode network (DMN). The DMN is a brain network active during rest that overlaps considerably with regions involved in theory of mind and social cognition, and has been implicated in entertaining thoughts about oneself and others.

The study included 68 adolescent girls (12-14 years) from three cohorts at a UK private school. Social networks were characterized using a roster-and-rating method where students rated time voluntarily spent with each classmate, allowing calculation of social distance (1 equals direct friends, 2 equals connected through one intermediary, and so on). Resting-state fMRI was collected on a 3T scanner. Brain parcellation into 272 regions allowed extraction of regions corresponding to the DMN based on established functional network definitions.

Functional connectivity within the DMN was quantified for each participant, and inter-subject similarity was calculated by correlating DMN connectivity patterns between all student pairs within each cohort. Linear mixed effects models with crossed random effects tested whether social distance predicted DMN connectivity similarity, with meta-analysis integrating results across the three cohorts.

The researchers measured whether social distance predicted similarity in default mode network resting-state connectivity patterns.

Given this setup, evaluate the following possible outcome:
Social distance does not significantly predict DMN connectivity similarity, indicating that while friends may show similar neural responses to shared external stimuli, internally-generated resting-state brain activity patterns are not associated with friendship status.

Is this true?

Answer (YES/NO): YES